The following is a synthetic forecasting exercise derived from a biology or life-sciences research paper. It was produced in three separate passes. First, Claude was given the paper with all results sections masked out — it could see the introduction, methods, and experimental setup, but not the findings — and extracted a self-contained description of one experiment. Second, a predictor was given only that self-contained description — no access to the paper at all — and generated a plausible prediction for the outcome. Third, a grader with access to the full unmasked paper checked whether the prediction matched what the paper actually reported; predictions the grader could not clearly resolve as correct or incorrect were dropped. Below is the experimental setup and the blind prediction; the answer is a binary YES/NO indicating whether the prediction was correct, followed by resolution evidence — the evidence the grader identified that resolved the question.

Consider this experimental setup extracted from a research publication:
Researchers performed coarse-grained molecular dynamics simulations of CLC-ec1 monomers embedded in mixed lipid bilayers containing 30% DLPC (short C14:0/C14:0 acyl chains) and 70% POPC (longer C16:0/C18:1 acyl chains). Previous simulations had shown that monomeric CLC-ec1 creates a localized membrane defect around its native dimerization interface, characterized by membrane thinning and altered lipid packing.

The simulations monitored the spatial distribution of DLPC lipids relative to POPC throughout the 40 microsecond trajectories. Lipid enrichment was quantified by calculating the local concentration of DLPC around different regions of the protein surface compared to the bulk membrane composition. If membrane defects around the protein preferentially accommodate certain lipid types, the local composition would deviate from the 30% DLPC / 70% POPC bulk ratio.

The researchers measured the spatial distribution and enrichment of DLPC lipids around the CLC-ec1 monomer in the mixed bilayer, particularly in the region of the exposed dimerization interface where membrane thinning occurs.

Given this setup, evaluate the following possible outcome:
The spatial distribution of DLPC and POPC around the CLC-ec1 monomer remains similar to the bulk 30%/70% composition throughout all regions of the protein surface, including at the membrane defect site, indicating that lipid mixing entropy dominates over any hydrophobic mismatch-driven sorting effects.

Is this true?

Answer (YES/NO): NO